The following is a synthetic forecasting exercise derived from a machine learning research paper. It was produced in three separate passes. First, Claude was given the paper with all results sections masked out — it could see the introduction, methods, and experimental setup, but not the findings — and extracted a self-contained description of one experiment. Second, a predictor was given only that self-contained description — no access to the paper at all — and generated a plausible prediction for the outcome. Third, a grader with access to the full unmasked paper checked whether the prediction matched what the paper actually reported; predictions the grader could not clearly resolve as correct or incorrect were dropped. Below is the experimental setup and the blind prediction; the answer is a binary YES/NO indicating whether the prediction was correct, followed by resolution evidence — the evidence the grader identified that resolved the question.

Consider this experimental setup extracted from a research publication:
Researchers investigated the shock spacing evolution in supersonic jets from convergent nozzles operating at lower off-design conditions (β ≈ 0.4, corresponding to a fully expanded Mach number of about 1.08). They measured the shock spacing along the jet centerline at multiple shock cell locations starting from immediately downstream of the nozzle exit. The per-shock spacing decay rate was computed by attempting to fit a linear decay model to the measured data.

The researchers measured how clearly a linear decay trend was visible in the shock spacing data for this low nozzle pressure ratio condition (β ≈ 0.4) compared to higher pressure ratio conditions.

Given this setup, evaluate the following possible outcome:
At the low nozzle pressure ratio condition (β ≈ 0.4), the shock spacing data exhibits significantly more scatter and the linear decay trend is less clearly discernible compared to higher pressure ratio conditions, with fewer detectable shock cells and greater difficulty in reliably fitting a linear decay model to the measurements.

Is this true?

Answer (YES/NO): YES